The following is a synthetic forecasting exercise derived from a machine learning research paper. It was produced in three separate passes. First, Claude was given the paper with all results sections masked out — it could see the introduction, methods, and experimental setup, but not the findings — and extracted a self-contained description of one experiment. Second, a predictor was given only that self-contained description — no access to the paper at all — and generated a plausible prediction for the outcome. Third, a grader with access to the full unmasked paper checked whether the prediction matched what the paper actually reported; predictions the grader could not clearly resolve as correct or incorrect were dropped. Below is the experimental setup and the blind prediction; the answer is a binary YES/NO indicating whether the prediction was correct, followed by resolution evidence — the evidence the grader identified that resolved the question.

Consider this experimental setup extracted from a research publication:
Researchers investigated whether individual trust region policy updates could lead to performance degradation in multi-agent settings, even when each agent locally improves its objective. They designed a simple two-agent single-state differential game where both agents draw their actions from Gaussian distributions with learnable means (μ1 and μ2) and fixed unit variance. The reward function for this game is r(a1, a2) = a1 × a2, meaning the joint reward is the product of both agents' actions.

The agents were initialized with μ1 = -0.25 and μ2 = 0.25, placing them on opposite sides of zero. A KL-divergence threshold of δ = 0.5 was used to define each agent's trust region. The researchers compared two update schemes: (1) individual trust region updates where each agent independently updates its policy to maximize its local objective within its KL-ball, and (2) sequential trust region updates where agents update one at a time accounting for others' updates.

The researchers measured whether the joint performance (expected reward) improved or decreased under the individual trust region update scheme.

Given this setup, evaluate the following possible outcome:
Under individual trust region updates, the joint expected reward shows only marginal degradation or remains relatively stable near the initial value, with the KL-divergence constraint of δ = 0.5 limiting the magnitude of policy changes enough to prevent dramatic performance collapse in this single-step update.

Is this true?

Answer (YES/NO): NO